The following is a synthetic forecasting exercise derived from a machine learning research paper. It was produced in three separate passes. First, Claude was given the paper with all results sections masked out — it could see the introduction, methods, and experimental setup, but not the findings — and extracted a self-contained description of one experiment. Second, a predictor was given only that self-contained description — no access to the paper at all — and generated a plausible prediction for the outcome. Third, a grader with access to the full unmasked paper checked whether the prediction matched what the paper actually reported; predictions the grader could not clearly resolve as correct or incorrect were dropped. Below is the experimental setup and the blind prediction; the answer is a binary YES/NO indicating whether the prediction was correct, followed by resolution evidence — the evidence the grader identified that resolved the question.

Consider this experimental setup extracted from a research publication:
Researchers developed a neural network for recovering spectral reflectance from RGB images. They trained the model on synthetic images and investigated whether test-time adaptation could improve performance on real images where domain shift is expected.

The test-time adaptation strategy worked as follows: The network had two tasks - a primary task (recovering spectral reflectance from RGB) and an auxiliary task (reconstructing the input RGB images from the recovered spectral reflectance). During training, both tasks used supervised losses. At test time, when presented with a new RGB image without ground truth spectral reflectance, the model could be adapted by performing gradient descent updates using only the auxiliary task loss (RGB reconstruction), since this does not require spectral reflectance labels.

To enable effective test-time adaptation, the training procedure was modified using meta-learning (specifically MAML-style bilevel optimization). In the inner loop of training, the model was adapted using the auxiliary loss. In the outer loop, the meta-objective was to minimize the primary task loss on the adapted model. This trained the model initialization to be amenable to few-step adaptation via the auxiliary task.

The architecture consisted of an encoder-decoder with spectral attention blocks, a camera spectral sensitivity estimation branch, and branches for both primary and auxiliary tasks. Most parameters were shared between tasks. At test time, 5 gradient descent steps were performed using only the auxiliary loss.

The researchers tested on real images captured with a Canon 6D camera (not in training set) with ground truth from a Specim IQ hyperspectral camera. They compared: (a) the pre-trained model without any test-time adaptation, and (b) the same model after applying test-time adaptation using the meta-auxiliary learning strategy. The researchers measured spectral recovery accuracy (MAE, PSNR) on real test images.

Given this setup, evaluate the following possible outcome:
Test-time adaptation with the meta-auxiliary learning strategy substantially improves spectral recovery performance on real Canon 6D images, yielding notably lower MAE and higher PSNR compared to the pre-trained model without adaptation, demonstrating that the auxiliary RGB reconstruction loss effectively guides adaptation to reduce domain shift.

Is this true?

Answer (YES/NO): YES